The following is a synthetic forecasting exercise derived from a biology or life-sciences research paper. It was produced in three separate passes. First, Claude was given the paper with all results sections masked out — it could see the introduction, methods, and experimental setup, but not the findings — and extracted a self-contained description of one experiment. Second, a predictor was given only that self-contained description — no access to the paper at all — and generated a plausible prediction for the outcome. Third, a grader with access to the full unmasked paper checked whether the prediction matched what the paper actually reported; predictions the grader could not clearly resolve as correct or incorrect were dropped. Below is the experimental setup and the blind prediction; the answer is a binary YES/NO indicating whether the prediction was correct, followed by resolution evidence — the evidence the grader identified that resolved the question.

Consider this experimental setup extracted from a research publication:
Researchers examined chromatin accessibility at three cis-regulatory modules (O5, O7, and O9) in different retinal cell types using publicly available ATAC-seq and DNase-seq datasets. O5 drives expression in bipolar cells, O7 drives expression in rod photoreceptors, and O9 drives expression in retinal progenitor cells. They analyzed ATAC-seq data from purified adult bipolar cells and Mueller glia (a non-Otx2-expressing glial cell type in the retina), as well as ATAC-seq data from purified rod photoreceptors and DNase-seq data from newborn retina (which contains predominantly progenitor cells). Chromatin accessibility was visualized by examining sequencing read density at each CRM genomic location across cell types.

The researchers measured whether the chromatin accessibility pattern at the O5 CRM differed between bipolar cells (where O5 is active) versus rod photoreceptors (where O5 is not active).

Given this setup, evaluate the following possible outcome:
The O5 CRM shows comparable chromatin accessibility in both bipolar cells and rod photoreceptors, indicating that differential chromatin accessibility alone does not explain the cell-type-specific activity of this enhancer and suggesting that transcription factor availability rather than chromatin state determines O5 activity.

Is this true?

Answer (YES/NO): NO